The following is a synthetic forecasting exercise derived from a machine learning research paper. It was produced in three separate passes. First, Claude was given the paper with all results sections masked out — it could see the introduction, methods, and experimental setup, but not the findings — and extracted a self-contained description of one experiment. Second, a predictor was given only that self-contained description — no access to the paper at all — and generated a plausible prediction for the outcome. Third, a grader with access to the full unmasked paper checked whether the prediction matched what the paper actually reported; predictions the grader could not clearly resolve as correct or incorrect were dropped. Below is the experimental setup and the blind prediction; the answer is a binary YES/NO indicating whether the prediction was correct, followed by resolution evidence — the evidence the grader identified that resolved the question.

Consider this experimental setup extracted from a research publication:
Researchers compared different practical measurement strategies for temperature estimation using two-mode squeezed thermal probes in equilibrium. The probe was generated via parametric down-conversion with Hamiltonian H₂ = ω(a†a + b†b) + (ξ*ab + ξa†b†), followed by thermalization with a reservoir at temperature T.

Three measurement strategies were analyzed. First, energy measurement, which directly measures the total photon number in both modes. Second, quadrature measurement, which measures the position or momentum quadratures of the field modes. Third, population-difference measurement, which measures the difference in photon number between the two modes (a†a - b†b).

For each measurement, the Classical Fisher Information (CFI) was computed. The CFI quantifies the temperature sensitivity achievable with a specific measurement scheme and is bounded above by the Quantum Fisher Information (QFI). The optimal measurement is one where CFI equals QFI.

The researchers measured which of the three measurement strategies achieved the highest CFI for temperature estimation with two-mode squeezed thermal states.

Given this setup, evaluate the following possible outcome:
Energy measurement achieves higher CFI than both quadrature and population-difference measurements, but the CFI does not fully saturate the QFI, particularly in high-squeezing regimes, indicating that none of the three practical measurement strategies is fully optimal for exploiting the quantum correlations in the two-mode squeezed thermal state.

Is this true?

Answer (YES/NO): NO